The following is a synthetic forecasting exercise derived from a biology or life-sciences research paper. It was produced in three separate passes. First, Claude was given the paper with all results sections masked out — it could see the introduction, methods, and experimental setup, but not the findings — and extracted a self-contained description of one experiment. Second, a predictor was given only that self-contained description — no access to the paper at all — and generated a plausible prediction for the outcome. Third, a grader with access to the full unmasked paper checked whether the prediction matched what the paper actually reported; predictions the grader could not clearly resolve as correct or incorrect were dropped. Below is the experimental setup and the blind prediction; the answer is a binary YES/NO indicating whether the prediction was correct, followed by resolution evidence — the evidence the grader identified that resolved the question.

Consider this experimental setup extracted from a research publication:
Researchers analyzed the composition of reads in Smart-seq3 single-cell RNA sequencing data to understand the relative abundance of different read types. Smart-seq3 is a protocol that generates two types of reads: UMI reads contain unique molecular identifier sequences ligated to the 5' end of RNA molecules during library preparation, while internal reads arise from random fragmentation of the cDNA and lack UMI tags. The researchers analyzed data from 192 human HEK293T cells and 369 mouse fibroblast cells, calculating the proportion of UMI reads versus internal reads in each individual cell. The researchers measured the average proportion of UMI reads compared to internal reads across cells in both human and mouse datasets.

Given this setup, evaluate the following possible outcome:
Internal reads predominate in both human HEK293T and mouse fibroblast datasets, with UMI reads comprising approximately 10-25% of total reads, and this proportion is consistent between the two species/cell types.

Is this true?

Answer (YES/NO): NO